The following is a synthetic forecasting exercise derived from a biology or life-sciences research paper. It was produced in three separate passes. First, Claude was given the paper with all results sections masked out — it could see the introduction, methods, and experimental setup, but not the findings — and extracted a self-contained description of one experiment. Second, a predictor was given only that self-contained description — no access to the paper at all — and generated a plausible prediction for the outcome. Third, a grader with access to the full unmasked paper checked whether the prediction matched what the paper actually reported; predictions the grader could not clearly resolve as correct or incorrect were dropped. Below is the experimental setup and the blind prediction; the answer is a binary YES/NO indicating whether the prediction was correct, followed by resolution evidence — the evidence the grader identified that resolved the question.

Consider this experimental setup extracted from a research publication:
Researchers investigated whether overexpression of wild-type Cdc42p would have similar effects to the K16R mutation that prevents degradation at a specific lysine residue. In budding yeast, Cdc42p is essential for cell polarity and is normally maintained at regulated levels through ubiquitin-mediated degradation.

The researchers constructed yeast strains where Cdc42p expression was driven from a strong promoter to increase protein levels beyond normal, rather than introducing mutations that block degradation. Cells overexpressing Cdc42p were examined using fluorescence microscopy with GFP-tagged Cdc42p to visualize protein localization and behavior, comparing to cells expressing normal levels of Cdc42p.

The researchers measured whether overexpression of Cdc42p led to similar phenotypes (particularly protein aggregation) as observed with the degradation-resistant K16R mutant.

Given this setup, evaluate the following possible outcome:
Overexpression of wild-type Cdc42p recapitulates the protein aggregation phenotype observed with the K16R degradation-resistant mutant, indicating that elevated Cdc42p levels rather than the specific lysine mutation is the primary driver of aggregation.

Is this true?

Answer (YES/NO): YES